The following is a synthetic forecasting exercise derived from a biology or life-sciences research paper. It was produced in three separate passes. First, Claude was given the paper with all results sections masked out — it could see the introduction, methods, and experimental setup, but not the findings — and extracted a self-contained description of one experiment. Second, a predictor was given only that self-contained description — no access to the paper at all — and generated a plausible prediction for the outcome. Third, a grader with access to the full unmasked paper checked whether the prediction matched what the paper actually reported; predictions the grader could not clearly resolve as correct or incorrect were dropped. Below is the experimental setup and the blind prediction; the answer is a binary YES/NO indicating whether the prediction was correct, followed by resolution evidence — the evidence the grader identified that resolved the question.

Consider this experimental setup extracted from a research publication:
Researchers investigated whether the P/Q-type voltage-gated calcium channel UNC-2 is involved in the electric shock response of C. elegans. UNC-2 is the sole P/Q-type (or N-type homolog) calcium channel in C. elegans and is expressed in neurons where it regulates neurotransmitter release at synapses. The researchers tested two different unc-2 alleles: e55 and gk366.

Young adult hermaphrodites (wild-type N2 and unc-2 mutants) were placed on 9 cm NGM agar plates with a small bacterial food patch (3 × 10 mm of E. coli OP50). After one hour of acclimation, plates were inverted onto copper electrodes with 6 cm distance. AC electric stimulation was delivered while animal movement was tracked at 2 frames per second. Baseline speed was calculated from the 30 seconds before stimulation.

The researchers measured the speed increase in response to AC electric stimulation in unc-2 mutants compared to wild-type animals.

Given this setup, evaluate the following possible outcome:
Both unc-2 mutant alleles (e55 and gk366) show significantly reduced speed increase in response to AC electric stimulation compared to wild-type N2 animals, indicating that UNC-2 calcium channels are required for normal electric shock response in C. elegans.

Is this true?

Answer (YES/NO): YES